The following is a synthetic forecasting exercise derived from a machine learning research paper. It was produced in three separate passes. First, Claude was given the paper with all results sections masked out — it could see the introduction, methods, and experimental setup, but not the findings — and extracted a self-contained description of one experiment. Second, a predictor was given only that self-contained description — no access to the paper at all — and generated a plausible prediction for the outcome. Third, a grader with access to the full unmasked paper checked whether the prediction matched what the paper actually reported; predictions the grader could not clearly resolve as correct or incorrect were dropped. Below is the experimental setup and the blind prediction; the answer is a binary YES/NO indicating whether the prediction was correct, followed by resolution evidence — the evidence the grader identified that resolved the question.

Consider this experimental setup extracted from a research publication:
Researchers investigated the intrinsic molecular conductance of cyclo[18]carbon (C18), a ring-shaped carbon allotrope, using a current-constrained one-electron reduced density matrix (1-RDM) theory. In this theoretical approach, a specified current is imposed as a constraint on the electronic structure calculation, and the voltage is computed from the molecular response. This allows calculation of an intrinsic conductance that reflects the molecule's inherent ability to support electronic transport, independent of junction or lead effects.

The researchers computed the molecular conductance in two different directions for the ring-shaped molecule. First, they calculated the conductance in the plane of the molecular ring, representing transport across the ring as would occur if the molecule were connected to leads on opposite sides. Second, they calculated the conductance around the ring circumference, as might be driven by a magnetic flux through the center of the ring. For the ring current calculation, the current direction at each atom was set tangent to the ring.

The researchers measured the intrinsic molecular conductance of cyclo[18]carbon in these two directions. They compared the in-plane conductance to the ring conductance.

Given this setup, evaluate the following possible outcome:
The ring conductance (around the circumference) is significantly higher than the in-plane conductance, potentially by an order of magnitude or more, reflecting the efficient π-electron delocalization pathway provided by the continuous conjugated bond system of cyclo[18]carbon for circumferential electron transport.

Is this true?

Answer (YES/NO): NO